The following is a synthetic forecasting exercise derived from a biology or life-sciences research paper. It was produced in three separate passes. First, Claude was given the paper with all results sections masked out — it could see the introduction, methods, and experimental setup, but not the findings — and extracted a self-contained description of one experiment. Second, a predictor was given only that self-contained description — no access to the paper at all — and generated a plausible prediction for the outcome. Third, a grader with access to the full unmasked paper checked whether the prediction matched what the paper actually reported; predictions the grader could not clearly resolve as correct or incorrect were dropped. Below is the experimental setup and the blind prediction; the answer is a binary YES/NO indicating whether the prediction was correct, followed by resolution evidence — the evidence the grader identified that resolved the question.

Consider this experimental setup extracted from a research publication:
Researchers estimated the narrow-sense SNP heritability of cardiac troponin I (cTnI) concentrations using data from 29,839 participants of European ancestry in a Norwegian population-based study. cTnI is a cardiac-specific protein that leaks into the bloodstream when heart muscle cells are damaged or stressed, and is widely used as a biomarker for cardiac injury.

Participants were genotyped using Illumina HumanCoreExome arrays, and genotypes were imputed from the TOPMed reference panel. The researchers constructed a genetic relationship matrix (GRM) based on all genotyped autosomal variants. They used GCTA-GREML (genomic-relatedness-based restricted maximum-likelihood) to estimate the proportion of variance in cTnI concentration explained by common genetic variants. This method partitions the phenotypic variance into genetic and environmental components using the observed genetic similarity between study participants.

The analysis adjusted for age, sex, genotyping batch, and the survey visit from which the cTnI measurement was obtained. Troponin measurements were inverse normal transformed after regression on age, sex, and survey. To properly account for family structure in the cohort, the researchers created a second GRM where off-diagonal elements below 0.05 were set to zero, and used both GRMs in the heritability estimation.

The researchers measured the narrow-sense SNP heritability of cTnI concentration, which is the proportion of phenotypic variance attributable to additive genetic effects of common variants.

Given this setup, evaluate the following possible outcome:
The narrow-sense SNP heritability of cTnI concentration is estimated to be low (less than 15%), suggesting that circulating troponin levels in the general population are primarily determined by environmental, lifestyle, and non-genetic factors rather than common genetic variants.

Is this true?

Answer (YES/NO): NO